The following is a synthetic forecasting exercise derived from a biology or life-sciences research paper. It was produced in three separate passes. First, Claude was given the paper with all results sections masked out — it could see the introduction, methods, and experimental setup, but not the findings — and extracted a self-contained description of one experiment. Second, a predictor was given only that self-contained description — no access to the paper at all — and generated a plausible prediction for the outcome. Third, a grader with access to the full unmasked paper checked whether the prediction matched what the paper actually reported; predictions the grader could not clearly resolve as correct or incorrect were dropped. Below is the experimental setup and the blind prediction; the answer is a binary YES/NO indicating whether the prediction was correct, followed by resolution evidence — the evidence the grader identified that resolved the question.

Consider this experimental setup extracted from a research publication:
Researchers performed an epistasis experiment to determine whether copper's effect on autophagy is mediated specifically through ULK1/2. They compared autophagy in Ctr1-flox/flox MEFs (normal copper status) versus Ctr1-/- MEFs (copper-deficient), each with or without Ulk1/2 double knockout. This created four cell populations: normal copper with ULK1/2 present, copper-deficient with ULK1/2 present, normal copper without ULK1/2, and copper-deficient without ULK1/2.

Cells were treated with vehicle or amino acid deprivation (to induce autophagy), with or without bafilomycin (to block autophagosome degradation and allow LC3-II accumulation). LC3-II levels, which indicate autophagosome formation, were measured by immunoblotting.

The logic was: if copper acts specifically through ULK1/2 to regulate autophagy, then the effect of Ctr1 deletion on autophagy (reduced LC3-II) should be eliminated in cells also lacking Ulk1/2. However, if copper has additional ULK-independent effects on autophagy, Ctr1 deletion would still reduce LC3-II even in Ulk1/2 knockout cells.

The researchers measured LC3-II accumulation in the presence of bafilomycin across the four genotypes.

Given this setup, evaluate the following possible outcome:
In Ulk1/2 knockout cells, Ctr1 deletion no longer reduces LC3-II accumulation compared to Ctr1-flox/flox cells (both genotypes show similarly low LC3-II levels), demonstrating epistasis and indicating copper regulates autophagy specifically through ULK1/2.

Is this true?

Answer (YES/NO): YES